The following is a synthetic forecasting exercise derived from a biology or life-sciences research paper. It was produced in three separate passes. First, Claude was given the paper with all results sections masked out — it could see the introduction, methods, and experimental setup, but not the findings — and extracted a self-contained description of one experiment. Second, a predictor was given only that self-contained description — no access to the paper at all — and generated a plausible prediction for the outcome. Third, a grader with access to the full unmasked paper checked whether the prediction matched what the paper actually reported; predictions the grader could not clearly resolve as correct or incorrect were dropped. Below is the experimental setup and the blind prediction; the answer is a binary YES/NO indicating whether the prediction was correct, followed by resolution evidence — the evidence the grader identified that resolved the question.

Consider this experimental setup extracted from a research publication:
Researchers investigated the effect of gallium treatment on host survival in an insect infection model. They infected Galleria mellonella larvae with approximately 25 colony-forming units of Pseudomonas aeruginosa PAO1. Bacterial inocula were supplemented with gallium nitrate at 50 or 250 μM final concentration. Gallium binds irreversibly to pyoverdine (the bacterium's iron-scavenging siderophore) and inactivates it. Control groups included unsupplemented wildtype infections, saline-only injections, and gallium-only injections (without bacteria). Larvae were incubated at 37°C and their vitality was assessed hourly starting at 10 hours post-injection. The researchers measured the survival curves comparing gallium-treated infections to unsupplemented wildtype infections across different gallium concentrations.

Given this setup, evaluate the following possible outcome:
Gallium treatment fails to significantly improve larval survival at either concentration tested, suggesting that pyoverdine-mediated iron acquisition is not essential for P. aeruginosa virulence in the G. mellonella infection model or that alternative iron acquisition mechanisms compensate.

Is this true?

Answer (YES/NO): NO